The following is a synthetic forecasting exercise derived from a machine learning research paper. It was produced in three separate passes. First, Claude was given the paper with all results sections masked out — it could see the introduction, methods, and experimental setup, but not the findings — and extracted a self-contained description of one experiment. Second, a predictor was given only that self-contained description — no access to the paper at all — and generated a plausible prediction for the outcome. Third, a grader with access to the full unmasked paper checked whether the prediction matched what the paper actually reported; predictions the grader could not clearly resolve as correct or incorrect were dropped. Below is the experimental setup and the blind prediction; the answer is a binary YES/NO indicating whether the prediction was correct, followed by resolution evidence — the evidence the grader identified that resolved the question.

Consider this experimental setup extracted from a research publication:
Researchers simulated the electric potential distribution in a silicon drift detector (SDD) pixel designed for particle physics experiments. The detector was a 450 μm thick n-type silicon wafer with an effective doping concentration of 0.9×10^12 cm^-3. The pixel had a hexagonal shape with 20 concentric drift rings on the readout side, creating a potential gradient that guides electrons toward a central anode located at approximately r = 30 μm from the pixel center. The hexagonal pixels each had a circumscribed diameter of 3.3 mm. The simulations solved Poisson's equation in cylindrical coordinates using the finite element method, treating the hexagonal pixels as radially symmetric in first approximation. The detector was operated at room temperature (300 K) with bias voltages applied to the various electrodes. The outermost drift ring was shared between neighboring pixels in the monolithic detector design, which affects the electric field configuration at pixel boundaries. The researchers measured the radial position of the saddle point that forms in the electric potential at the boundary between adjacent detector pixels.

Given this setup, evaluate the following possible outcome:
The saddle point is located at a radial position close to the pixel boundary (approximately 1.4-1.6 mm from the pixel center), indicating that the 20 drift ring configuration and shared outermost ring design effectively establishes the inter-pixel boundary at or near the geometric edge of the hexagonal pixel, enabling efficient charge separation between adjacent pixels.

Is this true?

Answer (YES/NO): YES